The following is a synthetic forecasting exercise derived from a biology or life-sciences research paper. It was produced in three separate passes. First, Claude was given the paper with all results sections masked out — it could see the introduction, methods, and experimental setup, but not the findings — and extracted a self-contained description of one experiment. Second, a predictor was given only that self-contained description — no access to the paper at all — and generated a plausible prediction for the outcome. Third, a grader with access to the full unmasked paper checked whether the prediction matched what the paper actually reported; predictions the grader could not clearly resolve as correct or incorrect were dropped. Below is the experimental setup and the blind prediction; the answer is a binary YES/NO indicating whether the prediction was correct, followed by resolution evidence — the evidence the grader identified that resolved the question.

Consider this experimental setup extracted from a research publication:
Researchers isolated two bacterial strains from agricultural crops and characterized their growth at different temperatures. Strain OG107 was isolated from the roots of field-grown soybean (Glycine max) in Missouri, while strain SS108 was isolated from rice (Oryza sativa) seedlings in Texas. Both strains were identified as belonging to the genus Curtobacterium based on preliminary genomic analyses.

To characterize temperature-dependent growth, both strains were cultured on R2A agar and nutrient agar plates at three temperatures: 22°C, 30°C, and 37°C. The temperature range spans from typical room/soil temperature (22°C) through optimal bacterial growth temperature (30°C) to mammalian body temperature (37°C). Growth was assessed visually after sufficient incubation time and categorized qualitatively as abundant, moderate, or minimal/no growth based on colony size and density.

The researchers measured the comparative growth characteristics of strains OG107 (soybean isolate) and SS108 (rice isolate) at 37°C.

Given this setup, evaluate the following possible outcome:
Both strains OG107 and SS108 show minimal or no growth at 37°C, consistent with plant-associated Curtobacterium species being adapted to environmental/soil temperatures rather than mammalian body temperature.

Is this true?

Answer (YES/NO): NO